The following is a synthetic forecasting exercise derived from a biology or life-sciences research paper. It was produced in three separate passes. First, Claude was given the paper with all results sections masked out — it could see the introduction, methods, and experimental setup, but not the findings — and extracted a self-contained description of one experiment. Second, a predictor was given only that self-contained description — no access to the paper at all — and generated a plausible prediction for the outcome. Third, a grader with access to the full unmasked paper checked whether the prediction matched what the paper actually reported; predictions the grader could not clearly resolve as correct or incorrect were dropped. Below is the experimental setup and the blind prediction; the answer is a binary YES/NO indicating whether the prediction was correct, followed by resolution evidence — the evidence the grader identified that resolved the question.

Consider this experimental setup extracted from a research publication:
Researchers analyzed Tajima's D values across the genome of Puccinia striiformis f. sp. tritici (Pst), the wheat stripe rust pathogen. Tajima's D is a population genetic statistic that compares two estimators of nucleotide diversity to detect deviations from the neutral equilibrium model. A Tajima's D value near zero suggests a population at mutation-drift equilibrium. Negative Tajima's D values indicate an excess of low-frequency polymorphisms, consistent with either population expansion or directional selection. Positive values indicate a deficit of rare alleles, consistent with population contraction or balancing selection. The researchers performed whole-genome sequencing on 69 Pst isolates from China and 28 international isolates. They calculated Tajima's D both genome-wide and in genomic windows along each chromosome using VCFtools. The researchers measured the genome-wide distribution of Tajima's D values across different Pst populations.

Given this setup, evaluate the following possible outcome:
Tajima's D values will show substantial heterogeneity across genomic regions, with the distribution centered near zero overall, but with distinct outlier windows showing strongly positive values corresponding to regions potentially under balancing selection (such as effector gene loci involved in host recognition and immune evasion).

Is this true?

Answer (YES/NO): NO